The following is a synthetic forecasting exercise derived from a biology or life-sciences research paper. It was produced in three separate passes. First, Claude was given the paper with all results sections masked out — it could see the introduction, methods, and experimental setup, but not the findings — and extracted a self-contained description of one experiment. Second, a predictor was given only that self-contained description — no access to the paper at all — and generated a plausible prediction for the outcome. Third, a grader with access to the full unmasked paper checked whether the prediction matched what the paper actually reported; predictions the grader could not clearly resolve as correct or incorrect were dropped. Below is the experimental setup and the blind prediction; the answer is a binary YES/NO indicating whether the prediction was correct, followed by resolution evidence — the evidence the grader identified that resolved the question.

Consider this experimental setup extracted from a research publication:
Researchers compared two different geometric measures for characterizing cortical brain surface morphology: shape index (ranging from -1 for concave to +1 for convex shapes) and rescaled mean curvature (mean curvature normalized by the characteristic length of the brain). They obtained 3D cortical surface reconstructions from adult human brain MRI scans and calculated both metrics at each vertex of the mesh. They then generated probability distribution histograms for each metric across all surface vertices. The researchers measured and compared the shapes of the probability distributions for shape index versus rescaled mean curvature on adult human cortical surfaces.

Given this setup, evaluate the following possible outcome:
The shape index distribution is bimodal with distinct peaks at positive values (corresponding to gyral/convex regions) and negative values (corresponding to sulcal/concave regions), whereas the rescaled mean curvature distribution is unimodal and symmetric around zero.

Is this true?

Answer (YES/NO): NO